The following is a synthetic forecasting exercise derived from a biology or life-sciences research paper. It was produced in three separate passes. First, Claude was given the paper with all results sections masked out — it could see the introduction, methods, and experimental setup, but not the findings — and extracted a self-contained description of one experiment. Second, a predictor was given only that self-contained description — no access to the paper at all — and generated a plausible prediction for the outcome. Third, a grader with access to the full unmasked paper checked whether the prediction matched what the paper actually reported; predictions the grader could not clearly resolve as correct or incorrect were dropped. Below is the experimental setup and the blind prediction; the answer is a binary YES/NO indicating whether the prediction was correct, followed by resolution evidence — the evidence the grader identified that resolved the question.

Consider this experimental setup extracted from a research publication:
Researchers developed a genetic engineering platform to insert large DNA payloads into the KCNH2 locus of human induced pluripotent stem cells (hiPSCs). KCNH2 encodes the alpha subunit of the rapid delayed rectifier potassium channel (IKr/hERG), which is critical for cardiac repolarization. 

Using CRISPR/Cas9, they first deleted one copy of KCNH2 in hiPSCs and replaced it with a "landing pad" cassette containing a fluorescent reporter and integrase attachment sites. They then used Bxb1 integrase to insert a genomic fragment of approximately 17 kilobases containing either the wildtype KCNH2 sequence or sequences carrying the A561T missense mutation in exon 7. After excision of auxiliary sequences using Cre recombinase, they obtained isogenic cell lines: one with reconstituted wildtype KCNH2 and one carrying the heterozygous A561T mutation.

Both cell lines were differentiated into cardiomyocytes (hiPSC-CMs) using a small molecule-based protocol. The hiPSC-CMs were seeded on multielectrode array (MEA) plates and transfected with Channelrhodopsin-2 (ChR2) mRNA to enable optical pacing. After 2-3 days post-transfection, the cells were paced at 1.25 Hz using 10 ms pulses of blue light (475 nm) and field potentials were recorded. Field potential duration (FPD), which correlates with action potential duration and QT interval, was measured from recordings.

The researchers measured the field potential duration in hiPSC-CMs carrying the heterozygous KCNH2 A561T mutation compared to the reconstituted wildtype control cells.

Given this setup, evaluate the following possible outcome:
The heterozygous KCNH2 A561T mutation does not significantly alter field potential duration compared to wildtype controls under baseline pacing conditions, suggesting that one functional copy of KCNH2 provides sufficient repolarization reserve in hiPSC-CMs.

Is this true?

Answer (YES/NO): NO